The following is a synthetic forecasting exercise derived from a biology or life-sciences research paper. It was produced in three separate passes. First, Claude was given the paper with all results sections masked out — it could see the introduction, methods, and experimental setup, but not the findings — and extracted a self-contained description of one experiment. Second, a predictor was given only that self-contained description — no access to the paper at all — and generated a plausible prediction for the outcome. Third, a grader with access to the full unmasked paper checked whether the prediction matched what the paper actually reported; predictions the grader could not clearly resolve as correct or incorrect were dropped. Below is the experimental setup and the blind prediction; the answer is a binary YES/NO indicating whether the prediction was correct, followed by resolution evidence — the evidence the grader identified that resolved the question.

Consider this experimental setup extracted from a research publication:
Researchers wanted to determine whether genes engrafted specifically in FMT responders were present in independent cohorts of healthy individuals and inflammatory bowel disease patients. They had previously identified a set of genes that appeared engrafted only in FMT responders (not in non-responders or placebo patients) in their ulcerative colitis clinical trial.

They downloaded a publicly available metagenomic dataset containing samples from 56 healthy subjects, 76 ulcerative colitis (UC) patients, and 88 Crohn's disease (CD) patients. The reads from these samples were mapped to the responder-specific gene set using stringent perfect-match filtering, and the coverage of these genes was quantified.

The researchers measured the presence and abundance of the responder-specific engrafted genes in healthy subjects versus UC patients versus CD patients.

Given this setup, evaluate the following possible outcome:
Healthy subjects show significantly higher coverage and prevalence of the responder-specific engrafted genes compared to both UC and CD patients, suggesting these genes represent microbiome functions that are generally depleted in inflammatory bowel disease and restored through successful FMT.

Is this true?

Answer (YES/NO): YES